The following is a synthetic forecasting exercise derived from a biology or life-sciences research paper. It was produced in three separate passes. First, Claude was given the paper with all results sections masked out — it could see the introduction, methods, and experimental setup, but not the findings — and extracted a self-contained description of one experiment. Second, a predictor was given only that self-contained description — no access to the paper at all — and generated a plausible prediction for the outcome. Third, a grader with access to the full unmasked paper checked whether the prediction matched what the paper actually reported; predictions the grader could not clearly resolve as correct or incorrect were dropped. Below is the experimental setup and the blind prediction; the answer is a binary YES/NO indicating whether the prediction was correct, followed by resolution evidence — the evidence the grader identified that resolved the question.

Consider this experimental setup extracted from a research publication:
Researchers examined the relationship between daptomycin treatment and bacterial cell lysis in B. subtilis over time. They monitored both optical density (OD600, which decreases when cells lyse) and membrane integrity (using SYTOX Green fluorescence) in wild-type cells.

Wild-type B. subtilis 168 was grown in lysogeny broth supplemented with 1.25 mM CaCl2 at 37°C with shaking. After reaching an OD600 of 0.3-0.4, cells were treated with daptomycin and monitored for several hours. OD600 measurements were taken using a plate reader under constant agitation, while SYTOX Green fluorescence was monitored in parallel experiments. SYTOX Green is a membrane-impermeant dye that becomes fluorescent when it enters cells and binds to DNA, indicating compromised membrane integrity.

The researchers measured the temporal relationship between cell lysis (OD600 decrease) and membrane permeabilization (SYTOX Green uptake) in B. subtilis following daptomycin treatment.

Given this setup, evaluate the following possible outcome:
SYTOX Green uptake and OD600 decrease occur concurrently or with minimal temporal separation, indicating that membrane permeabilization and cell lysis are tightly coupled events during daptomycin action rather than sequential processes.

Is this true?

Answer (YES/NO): NO